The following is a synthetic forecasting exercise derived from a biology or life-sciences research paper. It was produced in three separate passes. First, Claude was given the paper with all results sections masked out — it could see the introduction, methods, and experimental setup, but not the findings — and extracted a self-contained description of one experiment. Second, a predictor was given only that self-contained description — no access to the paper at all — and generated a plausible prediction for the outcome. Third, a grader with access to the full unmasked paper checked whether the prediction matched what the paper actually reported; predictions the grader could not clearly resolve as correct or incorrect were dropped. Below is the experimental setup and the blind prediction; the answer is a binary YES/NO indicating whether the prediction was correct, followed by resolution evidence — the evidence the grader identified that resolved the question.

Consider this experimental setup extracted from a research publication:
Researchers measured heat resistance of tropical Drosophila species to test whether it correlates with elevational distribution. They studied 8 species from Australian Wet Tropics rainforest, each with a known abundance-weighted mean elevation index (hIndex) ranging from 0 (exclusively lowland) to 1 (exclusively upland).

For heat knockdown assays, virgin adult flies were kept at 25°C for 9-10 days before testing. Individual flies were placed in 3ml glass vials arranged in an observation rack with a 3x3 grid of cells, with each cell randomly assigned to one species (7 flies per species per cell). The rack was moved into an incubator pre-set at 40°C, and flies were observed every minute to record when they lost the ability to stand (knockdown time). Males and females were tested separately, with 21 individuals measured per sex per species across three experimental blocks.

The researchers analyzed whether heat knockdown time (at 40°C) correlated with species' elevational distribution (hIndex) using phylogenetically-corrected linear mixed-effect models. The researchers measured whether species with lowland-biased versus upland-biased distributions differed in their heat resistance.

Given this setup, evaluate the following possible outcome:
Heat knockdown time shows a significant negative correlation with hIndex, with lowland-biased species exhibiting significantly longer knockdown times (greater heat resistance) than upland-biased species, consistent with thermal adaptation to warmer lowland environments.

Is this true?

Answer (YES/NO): NO